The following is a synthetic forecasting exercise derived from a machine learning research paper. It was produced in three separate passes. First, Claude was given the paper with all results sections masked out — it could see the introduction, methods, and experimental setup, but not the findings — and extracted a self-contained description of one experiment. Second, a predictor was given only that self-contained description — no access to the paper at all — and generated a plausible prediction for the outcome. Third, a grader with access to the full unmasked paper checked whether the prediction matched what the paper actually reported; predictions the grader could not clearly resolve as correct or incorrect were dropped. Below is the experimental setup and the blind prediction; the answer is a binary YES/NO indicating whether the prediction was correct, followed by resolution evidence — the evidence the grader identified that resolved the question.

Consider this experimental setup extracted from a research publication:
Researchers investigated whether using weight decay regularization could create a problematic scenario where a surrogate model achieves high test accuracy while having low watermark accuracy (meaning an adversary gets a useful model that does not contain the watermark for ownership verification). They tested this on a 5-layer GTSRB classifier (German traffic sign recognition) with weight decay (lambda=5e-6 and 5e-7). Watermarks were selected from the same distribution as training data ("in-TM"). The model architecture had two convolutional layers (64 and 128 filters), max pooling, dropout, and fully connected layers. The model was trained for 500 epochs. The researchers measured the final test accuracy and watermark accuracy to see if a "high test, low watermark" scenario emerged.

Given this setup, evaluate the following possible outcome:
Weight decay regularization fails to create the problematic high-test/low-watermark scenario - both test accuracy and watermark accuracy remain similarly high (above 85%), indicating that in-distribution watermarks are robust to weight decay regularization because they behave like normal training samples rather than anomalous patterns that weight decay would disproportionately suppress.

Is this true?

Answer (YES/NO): NO